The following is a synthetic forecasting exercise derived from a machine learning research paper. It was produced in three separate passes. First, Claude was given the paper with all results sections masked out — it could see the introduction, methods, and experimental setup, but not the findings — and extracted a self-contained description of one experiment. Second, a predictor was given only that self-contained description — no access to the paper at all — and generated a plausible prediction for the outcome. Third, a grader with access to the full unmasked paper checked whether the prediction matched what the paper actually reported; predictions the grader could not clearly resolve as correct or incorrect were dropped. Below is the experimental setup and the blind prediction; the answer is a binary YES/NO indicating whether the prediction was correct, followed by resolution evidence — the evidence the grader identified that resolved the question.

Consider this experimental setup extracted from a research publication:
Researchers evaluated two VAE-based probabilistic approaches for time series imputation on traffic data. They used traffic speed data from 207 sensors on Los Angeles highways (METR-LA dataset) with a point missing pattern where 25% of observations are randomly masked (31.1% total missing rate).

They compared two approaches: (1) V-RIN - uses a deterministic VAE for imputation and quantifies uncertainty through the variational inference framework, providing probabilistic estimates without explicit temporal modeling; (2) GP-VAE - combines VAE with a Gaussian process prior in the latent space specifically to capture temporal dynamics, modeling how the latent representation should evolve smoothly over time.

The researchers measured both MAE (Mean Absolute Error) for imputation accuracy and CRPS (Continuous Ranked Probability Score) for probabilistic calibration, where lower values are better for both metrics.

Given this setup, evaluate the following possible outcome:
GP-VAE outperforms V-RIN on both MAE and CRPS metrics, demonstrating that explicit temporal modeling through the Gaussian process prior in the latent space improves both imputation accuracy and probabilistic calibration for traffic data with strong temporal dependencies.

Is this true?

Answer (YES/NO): NO